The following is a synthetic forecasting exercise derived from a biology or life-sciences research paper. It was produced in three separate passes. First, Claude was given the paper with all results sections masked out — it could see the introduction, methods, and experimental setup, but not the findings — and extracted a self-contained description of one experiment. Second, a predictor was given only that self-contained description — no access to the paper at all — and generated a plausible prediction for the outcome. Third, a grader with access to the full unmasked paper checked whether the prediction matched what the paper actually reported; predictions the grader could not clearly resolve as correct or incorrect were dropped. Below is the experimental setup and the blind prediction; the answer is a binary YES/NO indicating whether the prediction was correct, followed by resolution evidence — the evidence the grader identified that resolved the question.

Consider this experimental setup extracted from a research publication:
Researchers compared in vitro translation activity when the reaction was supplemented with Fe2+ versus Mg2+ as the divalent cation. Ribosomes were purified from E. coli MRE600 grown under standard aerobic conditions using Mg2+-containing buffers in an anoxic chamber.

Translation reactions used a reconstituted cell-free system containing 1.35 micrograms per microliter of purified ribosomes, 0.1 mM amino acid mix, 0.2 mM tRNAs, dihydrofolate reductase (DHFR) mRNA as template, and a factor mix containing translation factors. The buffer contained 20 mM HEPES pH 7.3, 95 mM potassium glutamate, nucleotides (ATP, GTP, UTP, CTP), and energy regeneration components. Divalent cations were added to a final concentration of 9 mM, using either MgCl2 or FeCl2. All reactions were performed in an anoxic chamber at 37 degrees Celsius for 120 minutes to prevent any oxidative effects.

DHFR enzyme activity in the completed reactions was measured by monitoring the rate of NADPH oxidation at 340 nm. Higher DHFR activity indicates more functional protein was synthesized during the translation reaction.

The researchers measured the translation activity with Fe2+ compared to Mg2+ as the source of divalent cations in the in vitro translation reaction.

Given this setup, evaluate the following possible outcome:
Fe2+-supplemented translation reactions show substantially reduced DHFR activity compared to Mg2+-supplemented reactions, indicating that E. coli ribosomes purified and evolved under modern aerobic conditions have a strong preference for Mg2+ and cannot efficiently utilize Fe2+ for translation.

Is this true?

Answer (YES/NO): NO